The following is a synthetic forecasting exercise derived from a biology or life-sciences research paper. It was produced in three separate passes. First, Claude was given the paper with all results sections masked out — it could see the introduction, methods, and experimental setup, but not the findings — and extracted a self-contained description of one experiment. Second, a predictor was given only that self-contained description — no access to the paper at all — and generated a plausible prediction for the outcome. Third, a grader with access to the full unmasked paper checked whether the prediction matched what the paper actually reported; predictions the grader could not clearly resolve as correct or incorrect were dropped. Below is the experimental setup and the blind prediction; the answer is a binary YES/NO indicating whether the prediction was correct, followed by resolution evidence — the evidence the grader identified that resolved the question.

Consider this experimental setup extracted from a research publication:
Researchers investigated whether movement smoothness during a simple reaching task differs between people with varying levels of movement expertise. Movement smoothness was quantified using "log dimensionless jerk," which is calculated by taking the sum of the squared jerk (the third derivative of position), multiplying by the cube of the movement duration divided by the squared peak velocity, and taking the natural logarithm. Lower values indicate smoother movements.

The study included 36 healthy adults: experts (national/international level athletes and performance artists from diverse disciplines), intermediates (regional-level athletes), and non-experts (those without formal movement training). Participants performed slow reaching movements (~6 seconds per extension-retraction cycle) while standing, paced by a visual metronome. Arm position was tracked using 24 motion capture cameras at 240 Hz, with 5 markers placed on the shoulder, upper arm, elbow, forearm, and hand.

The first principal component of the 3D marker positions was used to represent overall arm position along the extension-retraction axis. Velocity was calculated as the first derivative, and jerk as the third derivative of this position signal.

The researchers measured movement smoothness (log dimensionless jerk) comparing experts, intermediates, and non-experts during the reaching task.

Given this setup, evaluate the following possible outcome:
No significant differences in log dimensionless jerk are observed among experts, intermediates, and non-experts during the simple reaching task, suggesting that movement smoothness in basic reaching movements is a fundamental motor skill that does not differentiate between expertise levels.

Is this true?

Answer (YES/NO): YES